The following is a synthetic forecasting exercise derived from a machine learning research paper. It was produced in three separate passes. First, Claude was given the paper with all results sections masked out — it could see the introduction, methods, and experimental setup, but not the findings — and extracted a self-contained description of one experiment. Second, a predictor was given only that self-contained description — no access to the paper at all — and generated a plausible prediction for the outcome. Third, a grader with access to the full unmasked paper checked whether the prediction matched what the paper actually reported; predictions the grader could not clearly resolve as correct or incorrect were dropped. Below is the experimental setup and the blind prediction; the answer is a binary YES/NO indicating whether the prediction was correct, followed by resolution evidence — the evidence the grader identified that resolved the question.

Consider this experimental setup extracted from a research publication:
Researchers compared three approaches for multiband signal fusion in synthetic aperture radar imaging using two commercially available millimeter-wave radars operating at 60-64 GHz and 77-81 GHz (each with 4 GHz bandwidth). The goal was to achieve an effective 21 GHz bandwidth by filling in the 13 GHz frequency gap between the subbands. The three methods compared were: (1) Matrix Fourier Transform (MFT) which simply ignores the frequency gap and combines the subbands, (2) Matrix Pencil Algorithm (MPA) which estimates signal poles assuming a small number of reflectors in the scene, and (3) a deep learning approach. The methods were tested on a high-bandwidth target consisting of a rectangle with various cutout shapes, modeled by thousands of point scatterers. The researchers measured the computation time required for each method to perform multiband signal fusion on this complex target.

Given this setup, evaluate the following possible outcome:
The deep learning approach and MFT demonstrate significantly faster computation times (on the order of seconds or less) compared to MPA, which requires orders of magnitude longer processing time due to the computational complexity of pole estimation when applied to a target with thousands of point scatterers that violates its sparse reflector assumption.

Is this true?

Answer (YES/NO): YES